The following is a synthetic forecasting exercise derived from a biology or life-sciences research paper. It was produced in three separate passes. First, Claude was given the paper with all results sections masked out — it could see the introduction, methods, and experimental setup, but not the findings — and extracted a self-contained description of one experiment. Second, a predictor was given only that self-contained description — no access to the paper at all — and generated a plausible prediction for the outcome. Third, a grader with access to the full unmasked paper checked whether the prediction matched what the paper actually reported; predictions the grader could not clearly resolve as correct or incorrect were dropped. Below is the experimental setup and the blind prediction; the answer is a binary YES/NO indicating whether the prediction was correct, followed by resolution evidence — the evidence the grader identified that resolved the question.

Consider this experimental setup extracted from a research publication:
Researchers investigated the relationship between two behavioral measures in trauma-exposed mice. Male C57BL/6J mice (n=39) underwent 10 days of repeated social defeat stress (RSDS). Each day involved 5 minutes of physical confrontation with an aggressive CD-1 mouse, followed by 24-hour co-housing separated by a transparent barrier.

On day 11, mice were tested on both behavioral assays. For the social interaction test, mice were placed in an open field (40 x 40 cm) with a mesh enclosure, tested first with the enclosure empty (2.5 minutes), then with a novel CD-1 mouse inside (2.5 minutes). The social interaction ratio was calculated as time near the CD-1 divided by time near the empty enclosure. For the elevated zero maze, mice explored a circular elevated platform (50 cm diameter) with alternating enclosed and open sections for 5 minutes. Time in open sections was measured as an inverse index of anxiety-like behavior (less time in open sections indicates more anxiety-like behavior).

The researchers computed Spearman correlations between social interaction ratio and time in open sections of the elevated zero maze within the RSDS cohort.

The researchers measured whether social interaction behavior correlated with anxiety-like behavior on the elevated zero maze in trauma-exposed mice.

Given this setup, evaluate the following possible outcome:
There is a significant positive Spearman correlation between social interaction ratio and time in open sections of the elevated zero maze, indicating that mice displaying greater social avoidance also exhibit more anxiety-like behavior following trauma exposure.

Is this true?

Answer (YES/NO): NO